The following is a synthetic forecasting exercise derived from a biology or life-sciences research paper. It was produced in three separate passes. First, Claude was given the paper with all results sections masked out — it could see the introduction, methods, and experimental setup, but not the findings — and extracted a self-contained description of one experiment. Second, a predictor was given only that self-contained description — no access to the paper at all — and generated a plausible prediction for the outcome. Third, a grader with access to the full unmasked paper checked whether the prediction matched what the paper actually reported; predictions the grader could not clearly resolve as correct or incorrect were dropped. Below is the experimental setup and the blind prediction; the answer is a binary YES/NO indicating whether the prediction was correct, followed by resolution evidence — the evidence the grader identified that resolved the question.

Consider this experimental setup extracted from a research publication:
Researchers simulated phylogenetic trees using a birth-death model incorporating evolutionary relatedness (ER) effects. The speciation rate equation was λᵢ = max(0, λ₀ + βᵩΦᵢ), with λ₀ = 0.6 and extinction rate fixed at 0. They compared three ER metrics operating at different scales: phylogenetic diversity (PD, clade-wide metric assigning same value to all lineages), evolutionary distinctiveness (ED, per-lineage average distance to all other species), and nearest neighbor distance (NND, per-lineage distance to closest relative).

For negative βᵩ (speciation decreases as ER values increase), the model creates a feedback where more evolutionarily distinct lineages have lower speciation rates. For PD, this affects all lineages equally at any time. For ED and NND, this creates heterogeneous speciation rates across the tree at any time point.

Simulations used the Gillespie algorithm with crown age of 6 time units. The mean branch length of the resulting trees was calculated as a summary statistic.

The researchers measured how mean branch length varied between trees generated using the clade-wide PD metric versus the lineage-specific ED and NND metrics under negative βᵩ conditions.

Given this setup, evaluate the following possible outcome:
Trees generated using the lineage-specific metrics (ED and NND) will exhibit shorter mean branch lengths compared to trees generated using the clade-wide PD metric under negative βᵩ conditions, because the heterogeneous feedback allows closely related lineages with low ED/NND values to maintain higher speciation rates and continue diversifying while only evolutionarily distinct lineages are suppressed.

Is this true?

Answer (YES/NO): YES